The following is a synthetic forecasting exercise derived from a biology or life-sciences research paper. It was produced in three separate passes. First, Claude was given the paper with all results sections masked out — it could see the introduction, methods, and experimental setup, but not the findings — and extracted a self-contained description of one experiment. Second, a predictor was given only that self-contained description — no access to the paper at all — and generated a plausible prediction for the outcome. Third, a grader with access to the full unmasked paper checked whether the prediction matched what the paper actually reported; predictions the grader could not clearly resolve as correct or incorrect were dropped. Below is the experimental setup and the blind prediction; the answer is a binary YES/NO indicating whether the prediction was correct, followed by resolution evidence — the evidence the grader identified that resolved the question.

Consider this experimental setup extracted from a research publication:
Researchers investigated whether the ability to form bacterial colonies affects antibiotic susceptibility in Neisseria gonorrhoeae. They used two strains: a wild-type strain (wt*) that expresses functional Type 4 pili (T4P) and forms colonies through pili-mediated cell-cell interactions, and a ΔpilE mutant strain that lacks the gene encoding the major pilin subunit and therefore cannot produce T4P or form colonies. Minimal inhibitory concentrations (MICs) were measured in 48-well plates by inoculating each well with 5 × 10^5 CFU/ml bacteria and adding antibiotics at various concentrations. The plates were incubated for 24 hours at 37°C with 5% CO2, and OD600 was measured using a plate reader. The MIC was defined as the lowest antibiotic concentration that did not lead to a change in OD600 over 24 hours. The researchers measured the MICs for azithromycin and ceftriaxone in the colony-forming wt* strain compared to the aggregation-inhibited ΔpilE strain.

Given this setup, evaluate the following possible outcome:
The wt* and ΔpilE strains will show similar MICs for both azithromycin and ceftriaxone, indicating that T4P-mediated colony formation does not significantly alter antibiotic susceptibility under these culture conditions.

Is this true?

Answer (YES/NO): NO